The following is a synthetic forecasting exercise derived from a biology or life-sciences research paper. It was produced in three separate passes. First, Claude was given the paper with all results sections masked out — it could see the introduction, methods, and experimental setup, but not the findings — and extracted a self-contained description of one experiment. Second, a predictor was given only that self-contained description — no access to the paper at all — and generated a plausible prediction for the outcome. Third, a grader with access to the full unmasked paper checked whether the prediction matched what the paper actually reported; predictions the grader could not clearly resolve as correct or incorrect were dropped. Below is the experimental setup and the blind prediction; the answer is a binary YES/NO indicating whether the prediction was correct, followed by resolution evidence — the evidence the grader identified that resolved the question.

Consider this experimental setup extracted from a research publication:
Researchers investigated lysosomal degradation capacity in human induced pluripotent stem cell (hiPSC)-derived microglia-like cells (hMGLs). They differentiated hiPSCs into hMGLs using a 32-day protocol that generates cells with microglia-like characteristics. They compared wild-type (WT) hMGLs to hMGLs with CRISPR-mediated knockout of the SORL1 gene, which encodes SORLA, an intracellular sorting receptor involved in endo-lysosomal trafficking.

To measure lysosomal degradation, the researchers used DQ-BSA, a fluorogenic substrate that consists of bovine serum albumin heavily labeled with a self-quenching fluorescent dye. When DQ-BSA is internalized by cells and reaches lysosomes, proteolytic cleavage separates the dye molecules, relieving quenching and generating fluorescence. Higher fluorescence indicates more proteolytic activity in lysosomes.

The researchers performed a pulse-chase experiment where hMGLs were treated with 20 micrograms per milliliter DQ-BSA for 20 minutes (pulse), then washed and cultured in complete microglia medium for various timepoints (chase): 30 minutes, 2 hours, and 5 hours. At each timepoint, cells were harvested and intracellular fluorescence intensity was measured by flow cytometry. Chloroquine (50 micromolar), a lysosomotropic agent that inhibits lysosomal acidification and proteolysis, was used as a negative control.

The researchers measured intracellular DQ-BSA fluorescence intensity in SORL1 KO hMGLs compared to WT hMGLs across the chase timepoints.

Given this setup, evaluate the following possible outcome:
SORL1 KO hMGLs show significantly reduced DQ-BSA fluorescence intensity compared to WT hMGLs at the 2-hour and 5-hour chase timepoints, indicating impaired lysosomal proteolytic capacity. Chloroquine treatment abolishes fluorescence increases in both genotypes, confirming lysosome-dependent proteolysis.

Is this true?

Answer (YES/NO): YES